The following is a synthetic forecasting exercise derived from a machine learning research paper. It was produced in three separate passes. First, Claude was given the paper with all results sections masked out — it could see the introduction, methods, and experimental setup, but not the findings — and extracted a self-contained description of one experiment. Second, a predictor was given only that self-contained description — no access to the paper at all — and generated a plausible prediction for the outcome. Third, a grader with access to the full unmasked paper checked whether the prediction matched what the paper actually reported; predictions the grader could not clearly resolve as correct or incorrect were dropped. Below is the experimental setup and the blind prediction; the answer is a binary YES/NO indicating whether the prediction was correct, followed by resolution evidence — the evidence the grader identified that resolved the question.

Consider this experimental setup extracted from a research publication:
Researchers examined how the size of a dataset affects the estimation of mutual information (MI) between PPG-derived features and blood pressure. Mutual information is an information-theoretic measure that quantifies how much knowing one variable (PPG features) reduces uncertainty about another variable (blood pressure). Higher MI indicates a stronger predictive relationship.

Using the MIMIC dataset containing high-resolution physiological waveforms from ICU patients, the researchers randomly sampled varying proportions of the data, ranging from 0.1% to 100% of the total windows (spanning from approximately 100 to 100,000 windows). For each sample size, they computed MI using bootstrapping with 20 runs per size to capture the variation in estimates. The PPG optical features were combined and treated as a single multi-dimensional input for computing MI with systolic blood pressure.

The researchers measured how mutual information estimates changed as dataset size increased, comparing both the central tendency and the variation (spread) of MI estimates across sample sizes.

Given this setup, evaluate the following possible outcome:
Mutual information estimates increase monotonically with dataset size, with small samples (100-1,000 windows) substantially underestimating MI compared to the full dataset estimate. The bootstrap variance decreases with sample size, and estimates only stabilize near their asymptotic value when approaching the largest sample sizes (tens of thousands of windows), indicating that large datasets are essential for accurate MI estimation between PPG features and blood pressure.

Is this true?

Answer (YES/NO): NO